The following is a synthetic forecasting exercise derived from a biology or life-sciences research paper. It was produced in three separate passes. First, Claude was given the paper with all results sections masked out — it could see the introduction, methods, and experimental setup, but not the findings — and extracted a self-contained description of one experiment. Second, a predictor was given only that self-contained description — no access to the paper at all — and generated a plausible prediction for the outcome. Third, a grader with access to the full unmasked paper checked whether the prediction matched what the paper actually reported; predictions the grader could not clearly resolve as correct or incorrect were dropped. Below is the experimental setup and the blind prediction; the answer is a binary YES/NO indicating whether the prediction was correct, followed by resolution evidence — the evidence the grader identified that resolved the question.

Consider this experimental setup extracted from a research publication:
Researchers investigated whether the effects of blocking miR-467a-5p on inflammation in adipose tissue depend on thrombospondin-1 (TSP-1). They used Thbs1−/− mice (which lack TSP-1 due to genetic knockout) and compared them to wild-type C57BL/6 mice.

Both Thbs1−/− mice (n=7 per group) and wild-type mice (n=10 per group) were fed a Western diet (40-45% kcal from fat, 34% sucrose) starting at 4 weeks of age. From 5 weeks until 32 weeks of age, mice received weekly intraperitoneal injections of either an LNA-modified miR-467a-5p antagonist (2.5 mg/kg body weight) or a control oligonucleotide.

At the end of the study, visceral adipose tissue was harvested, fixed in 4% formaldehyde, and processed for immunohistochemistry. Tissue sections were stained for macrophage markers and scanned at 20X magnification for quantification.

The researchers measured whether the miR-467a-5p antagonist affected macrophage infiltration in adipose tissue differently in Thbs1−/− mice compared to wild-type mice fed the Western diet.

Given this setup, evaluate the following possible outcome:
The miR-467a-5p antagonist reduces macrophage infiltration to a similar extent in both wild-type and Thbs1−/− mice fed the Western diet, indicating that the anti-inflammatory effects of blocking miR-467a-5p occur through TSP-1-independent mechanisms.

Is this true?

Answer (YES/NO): NO